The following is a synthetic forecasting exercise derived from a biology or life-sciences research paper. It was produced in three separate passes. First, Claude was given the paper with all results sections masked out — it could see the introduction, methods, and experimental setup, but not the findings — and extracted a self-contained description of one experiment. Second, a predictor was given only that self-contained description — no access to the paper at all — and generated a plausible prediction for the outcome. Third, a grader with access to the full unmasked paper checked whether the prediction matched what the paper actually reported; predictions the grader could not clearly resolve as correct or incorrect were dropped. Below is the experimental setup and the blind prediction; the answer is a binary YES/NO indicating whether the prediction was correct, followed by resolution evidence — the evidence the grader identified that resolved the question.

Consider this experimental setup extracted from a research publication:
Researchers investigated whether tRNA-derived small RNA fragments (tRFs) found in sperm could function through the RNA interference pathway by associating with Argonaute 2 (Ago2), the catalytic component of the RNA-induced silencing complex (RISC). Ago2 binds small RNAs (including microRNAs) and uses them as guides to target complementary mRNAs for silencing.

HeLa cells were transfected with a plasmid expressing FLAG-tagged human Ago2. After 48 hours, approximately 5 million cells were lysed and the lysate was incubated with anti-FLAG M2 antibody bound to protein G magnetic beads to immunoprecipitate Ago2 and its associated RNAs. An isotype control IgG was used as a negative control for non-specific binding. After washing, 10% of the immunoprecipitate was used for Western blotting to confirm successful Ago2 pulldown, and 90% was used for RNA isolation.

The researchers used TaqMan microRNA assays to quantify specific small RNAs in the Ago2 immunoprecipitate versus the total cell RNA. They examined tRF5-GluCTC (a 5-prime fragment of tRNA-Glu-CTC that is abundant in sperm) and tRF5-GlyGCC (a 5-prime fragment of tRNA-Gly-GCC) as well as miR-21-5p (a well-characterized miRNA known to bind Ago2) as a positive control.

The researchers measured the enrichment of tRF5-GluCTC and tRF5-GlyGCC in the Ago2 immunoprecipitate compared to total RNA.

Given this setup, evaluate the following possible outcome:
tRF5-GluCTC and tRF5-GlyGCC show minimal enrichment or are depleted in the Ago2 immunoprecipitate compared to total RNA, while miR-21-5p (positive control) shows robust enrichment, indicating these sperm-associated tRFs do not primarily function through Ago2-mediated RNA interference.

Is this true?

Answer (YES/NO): NO